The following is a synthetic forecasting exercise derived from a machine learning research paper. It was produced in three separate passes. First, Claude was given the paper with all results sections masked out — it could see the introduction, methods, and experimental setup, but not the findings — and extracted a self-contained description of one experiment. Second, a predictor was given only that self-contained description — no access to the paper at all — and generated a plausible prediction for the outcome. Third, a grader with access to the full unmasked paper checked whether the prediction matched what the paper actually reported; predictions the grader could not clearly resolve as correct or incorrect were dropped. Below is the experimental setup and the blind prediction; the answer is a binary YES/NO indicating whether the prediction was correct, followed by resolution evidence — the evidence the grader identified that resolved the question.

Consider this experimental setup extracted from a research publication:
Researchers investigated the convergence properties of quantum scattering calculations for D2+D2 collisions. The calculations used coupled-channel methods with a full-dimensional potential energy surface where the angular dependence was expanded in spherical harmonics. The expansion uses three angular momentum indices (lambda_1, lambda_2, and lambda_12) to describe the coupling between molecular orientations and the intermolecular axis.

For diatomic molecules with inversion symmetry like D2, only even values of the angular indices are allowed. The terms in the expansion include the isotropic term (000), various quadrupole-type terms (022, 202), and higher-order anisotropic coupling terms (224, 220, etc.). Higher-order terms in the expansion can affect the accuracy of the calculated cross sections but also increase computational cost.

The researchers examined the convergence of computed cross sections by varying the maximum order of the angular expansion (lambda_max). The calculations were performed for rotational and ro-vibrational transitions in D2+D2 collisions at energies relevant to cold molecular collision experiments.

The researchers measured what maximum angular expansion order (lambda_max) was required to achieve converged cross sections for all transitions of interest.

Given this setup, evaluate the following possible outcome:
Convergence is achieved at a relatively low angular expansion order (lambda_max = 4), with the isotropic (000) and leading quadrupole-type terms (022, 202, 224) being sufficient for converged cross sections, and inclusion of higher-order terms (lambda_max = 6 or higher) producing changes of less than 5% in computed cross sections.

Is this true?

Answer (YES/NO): NO